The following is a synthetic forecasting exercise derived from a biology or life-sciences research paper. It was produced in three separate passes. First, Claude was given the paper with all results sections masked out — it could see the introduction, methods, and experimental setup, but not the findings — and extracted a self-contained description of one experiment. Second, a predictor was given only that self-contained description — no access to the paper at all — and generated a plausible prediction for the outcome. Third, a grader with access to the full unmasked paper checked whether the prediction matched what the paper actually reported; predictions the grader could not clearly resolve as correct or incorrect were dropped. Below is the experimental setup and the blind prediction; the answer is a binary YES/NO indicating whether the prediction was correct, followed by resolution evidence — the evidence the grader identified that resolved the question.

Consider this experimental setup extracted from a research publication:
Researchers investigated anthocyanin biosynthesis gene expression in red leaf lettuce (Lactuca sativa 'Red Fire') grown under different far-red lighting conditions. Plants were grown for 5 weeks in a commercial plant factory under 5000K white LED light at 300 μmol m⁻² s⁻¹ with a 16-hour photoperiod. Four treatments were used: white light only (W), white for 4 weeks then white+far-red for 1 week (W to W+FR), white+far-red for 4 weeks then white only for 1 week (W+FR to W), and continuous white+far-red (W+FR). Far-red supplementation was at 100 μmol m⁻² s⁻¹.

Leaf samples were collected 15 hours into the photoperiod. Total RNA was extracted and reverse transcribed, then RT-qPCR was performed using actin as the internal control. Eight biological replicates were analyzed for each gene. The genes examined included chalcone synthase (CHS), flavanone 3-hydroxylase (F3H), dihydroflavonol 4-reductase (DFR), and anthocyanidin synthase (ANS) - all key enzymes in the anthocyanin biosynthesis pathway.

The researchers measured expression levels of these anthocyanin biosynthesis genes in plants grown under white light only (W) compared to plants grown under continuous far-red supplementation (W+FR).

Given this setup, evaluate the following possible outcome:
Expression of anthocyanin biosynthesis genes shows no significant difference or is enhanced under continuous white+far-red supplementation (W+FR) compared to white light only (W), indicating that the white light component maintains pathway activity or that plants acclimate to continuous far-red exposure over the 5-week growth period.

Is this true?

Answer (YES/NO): NO